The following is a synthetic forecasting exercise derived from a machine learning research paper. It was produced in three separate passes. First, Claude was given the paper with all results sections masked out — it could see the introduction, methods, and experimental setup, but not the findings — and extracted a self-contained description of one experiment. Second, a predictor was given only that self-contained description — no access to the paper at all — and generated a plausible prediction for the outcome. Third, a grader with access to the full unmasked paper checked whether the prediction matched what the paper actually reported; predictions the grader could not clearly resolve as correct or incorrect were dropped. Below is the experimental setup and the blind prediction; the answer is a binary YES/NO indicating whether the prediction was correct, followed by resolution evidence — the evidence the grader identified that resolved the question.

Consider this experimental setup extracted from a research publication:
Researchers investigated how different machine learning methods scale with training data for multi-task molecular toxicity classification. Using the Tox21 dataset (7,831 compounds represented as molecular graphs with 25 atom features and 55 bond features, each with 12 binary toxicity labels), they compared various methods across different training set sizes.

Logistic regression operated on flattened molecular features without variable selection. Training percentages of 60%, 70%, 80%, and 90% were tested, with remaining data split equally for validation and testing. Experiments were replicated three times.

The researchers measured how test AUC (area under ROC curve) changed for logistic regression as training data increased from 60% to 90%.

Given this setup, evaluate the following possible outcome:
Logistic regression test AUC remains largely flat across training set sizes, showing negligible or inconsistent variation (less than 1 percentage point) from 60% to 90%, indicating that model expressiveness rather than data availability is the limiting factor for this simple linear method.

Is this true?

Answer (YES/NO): YES